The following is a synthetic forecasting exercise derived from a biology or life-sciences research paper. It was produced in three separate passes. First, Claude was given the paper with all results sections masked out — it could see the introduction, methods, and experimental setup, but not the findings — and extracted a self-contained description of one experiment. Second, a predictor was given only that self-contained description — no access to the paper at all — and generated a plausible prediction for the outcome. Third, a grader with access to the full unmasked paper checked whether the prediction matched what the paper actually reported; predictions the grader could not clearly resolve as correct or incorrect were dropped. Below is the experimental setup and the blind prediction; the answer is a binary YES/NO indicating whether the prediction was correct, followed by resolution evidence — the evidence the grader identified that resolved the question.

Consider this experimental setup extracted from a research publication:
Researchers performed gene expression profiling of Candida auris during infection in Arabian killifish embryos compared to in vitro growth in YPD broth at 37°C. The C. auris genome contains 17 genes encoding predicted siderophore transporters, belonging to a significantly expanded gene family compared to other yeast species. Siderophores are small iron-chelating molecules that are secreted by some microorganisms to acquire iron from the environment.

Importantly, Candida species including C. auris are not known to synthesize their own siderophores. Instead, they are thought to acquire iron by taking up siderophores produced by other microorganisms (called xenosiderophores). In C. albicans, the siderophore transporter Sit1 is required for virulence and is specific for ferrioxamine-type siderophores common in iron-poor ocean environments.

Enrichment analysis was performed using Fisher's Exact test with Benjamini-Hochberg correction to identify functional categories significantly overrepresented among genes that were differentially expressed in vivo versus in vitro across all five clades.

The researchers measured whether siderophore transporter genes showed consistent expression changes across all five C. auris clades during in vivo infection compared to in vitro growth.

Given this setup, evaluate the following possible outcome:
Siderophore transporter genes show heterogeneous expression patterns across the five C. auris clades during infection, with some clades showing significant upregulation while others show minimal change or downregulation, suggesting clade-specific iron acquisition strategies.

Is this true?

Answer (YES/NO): NO